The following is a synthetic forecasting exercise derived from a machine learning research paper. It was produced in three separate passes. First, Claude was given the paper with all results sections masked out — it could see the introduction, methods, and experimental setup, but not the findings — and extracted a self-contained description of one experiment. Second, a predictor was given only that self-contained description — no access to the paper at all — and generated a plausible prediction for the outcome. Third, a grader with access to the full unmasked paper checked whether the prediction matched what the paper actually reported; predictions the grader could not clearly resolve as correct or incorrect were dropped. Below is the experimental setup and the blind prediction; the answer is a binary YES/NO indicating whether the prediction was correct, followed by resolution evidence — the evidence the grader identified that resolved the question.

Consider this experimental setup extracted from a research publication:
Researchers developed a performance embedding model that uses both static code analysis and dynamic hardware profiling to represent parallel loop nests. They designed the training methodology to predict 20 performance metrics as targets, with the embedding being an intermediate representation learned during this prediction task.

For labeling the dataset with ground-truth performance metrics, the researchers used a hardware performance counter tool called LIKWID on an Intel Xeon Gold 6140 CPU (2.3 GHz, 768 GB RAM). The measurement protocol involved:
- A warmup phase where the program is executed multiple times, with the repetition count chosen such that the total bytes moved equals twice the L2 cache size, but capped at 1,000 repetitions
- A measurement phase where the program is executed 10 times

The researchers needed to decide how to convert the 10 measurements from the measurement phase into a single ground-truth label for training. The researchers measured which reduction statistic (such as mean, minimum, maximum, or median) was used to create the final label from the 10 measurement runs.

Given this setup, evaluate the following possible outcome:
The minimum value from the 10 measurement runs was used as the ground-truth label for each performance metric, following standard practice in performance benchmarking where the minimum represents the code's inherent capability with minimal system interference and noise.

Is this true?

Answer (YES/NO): NO